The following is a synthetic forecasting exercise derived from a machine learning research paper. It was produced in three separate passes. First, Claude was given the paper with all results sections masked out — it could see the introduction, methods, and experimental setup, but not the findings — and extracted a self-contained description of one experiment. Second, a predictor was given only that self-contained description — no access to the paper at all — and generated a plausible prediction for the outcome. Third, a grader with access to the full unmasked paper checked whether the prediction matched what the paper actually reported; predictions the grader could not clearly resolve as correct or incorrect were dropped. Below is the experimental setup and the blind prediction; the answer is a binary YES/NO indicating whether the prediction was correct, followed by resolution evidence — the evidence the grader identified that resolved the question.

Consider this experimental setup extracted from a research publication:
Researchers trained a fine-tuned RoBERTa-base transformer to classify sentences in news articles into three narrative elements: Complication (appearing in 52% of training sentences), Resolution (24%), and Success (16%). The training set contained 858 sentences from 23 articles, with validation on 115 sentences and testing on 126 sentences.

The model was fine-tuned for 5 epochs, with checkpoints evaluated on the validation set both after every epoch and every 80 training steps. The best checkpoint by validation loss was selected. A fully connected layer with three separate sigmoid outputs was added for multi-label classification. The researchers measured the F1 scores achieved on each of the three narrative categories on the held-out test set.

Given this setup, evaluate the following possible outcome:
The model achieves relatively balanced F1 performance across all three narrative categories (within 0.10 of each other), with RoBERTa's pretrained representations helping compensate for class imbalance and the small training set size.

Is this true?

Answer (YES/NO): NO